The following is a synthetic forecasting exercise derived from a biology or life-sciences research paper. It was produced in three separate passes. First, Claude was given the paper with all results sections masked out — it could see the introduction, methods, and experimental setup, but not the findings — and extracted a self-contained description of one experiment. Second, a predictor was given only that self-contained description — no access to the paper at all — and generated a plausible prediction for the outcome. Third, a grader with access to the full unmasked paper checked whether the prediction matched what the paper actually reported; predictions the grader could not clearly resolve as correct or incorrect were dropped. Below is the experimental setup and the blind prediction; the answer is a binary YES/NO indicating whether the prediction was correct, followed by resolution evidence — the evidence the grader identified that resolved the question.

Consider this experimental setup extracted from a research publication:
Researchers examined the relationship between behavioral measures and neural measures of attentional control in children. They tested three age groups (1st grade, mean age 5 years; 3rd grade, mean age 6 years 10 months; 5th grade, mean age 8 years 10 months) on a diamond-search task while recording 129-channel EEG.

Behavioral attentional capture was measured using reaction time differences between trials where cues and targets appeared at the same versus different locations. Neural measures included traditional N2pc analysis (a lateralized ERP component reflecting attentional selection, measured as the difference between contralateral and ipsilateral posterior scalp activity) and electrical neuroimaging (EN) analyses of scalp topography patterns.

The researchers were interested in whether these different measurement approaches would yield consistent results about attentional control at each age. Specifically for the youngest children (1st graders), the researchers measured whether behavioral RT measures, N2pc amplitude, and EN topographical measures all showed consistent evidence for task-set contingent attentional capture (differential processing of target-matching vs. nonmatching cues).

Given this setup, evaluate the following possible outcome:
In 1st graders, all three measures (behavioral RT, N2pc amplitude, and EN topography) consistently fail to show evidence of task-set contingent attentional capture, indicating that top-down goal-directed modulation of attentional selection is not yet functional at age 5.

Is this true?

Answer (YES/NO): NO